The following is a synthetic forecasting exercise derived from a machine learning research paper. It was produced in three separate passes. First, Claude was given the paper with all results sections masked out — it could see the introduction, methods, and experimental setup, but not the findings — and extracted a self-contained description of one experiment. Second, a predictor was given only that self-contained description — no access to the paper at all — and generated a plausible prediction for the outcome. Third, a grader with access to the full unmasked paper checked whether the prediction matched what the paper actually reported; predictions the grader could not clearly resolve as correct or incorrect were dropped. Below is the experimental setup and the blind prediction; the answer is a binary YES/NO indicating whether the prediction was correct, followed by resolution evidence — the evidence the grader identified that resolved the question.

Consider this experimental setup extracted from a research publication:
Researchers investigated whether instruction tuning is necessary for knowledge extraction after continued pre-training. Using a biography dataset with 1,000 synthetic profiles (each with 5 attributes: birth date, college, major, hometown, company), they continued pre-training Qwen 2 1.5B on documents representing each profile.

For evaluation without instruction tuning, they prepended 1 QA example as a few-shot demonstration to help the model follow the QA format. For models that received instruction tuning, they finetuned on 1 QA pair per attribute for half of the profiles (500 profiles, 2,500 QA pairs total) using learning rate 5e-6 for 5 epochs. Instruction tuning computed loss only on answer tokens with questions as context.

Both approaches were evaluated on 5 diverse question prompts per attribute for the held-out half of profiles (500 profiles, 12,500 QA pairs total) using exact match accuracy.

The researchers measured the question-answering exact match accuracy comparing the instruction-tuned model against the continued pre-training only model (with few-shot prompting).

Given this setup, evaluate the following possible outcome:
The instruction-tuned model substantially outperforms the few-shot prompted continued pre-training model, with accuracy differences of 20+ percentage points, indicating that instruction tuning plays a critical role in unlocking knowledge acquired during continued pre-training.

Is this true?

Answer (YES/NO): YES